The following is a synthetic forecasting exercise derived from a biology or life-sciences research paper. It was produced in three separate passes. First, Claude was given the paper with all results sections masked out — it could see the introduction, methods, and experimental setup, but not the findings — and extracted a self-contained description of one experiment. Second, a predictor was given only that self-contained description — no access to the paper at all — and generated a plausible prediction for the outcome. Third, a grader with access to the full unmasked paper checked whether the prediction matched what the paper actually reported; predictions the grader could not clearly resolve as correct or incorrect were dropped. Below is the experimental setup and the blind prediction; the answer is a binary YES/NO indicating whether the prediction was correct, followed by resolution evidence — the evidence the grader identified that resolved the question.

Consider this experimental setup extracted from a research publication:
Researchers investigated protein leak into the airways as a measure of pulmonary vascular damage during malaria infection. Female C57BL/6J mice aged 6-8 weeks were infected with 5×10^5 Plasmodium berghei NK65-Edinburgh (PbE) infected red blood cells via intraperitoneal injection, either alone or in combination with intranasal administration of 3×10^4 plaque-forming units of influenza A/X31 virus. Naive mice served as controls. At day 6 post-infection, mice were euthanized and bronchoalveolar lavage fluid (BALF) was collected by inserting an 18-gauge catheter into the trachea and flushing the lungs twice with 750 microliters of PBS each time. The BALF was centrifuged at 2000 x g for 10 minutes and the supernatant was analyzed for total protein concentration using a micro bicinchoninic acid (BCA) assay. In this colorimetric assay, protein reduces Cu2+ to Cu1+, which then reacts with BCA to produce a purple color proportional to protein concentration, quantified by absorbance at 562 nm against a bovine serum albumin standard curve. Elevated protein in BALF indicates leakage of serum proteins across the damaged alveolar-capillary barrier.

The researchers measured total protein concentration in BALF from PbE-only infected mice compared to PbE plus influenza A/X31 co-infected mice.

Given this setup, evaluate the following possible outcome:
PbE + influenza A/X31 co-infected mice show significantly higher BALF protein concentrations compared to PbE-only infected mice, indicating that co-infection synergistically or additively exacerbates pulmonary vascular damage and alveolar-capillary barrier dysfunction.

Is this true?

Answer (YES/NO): NO